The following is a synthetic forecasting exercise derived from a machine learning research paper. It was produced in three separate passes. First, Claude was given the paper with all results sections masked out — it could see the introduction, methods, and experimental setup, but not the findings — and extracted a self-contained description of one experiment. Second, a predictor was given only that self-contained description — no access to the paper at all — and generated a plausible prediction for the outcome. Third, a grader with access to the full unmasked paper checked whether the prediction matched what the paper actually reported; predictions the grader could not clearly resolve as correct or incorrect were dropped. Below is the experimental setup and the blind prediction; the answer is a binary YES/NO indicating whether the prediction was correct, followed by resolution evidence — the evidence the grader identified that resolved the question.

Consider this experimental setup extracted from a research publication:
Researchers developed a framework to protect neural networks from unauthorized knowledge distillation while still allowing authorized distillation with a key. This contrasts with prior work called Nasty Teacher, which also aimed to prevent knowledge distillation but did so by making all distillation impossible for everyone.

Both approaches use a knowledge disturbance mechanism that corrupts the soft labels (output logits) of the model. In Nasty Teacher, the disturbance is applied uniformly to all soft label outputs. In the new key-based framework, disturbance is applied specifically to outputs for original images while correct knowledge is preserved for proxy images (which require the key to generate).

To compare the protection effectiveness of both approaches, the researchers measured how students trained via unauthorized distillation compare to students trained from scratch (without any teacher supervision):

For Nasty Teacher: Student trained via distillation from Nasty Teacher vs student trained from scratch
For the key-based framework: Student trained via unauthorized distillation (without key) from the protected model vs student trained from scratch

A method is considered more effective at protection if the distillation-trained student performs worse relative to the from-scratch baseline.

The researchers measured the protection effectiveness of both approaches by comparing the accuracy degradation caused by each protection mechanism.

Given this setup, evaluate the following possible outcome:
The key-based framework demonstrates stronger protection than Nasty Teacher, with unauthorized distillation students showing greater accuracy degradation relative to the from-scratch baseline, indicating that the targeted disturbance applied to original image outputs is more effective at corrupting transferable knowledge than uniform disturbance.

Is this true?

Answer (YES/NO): NO